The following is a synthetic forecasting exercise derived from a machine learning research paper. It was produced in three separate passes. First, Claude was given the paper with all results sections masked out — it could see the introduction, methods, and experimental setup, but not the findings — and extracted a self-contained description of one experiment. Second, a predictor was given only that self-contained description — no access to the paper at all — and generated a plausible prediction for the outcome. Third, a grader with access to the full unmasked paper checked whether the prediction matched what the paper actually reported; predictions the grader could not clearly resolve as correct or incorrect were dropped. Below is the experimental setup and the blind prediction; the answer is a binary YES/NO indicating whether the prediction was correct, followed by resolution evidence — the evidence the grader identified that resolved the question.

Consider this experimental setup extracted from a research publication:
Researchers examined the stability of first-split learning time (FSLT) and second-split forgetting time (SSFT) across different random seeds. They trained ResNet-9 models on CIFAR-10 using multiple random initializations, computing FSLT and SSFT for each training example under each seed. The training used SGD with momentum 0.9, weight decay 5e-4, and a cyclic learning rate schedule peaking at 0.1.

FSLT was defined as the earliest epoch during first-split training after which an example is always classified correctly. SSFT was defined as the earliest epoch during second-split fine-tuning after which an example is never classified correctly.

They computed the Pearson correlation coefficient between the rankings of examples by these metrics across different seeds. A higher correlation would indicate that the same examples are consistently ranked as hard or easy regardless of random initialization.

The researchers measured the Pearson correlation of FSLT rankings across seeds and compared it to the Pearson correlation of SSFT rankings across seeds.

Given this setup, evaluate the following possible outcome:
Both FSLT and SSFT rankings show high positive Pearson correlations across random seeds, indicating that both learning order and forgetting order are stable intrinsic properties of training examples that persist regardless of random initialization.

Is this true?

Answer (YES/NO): NO